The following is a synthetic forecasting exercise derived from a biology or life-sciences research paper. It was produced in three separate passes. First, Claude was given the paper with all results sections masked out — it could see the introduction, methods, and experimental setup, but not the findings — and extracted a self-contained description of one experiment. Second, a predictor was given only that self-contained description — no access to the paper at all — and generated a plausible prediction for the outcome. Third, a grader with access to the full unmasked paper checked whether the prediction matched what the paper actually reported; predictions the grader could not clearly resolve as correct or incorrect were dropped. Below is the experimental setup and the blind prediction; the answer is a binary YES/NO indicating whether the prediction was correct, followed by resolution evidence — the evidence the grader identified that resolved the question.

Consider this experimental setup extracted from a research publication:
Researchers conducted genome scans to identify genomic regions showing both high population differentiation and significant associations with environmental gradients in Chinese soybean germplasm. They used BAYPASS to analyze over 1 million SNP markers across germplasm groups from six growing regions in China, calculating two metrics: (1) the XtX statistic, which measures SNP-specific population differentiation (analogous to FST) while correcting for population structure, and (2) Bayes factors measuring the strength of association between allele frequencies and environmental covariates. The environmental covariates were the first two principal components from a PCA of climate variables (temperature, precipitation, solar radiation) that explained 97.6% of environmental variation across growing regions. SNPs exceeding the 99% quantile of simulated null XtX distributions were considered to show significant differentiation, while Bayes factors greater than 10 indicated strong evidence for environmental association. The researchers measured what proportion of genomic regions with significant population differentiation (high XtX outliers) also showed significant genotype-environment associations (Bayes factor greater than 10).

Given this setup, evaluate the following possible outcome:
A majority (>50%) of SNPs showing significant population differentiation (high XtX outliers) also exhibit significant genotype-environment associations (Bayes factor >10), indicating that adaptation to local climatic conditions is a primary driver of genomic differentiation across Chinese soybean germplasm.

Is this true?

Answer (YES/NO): NO